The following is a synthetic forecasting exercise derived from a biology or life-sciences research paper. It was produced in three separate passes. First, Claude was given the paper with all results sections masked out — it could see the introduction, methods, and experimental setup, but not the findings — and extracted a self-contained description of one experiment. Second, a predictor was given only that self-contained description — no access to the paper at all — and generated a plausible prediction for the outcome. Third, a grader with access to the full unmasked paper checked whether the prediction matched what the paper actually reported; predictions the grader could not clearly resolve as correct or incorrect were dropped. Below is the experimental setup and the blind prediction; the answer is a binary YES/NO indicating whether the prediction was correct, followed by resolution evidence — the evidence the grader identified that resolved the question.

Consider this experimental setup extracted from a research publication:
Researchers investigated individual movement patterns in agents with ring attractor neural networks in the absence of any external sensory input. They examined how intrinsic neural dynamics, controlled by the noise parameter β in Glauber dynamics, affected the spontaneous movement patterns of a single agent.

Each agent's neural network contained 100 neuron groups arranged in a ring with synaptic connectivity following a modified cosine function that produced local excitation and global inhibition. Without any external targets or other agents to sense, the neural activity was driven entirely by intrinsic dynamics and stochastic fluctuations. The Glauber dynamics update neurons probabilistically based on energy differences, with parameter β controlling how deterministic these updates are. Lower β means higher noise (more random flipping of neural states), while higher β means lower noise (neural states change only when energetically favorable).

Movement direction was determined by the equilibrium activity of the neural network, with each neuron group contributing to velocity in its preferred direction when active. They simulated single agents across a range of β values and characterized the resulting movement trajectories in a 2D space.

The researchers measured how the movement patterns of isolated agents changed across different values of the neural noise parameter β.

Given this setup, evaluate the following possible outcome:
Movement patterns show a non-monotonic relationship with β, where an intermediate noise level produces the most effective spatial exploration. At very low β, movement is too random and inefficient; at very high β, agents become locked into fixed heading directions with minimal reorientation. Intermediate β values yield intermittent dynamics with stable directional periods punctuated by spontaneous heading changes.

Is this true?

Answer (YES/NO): NO